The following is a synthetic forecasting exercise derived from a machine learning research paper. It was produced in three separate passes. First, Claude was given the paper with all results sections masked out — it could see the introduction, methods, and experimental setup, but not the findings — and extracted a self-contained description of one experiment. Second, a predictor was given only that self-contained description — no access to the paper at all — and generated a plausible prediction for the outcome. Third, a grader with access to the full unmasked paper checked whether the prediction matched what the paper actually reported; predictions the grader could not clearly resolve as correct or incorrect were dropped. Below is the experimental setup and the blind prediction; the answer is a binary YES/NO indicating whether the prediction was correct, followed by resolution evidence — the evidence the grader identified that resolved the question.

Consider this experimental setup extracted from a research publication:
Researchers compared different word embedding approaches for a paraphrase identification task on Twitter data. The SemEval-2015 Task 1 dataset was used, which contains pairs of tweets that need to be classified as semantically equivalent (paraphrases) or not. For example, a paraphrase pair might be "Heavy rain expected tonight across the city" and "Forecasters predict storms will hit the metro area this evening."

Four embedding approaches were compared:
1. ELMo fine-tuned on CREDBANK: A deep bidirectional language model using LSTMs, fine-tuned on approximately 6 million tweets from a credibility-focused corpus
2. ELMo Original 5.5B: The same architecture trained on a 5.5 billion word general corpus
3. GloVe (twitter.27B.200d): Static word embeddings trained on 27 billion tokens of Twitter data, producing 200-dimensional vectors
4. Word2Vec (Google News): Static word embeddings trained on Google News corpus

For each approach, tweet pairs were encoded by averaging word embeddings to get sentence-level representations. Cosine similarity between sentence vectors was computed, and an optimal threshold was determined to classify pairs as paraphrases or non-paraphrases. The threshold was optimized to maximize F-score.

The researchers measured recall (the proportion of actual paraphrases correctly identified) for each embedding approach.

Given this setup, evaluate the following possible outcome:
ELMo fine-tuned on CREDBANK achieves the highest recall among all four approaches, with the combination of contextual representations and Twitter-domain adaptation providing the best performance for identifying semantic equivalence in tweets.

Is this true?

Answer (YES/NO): NO